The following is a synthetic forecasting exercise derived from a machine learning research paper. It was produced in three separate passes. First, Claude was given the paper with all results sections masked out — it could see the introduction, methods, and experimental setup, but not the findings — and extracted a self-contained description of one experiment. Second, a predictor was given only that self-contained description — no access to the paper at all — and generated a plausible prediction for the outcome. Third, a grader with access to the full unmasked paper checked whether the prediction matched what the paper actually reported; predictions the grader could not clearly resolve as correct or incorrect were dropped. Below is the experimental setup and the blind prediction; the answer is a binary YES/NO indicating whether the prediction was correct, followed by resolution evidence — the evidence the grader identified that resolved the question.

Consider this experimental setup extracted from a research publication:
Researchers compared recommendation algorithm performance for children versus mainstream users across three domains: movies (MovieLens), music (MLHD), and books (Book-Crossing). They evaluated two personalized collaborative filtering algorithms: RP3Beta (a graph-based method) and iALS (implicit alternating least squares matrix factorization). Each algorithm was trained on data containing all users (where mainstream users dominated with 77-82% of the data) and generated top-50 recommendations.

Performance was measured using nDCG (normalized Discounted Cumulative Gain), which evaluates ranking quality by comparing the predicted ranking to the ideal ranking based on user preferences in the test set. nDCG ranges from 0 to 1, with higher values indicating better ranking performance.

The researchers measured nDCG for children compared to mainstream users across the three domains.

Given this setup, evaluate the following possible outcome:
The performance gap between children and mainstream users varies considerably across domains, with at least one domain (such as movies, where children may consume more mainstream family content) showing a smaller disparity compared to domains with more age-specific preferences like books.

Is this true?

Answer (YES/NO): NO